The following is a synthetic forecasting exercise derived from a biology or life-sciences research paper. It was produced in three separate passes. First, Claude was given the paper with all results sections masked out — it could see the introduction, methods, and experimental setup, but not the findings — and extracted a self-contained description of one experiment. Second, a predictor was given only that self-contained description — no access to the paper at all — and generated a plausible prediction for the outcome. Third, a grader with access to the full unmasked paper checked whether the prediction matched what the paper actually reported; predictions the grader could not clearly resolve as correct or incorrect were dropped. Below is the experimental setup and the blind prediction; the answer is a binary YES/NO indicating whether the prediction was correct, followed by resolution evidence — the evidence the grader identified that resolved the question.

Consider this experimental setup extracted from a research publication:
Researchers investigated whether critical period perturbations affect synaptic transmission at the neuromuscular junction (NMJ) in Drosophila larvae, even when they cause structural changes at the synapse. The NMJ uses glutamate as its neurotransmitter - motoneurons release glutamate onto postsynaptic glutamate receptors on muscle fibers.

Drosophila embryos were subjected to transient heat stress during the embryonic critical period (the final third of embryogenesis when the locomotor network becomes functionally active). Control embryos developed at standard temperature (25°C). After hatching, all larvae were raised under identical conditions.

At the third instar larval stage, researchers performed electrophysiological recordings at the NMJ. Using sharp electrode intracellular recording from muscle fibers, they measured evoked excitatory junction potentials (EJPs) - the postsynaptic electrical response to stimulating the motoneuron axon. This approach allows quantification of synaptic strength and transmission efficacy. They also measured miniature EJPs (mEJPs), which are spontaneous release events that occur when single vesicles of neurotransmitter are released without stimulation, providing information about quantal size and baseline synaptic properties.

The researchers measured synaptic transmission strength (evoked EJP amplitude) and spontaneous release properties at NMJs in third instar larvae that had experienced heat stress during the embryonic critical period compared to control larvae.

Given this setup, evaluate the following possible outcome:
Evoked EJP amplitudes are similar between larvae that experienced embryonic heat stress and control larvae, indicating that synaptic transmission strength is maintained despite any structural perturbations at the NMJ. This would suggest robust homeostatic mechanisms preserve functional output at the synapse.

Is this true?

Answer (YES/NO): YES